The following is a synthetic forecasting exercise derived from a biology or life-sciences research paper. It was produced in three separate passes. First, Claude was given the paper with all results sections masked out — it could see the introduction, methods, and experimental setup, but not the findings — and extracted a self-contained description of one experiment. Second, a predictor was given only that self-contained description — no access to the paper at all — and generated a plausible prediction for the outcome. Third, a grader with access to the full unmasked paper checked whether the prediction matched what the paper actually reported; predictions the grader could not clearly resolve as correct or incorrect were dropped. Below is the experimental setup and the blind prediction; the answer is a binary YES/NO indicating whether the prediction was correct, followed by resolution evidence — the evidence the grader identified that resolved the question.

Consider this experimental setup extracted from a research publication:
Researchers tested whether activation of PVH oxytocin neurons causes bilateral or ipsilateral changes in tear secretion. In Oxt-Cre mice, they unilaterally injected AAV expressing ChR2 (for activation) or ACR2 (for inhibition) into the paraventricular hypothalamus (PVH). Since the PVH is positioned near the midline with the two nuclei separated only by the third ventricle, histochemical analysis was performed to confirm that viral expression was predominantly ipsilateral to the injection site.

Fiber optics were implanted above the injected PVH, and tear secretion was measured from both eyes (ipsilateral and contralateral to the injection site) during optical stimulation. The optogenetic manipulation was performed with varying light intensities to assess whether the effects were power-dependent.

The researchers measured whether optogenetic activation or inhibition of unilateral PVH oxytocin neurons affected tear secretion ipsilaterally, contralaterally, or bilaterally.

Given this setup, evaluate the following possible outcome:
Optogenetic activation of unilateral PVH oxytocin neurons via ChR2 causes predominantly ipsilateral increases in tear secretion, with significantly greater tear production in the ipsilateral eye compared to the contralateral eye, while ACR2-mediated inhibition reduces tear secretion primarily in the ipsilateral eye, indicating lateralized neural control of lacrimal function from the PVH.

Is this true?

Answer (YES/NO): NO